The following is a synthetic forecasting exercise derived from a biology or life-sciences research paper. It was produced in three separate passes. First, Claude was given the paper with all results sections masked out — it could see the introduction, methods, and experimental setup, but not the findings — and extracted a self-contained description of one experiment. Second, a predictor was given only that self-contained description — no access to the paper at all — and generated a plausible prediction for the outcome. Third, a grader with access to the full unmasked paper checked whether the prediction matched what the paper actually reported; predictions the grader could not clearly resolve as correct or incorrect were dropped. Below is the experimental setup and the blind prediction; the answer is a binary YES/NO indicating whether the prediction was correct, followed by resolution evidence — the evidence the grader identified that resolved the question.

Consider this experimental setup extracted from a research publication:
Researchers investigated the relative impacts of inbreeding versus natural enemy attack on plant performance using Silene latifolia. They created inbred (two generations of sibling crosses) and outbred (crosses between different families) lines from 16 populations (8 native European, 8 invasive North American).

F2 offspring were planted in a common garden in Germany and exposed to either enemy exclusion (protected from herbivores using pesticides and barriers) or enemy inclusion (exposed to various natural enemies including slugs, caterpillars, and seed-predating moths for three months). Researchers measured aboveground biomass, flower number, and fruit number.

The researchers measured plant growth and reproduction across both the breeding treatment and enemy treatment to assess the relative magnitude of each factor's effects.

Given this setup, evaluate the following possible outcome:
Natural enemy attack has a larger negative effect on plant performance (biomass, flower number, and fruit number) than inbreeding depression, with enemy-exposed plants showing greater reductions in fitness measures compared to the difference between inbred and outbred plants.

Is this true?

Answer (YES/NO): NO